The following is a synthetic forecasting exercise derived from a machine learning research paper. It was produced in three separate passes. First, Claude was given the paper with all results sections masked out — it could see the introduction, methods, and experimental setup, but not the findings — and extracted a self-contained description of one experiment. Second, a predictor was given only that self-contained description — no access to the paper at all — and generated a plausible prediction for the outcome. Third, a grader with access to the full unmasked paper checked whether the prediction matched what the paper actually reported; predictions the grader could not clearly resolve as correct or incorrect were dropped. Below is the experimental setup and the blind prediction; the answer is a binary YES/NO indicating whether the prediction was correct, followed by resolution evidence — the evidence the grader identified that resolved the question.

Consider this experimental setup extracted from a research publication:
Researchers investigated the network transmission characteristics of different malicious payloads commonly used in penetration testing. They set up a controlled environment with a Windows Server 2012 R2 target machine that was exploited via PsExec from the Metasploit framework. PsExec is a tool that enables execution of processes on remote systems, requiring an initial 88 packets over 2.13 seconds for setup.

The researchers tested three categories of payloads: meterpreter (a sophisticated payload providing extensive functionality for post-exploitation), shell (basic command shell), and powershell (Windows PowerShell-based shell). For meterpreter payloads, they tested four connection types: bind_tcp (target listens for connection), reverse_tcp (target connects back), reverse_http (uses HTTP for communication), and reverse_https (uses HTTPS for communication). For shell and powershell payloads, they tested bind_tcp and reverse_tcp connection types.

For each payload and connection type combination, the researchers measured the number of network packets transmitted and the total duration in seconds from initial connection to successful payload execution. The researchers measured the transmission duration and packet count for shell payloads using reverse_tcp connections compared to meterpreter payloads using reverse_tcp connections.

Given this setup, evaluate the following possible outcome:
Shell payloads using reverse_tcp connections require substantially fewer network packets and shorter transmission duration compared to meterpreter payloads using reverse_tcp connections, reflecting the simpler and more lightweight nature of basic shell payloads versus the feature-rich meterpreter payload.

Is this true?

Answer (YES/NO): YES